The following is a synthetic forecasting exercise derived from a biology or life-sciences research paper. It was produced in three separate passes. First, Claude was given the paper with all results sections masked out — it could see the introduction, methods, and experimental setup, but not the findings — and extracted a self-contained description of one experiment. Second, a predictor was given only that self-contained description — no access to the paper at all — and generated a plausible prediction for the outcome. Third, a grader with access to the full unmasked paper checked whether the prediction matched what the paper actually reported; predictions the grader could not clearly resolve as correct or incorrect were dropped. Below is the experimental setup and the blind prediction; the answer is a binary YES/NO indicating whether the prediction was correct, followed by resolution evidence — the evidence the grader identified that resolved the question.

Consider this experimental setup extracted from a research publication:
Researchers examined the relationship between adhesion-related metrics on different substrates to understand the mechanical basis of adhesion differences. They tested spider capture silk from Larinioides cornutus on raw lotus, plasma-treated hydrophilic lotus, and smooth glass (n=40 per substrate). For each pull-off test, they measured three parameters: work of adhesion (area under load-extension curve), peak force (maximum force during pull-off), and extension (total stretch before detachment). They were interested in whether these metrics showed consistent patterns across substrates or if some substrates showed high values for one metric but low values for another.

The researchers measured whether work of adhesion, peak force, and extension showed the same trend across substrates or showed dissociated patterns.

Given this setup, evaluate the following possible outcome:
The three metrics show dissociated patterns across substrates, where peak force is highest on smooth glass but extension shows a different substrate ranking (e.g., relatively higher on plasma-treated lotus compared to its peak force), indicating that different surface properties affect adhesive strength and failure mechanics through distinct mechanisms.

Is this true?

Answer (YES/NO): NO